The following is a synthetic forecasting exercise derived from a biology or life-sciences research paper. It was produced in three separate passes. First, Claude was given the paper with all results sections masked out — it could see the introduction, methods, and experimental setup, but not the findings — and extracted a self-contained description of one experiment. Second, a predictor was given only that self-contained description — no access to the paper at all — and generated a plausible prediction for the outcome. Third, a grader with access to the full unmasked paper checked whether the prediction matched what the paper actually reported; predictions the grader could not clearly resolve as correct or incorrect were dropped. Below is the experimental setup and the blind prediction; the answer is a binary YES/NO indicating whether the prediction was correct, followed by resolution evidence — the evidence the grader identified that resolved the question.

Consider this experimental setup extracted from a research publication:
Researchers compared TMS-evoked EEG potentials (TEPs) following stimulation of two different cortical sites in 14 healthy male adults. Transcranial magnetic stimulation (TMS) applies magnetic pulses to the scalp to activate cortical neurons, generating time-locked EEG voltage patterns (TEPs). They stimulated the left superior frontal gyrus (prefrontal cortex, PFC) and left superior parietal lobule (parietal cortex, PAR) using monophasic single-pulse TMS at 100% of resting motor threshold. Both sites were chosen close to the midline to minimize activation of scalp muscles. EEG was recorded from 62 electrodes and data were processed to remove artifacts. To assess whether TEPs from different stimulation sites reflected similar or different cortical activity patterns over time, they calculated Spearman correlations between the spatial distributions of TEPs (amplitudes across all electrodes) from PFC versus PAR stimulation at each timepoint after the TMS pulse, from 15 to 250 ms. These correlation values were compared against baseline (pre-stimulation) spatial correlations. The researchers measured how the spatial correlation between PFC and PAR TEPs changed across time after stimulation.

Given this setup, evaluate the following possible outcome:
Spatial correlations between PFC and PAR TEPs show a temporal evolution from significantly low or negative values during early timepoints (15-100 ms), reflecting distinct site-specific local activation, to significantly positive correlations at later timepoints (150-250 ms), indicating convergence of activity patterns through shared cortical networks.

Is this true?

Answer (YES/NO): NO